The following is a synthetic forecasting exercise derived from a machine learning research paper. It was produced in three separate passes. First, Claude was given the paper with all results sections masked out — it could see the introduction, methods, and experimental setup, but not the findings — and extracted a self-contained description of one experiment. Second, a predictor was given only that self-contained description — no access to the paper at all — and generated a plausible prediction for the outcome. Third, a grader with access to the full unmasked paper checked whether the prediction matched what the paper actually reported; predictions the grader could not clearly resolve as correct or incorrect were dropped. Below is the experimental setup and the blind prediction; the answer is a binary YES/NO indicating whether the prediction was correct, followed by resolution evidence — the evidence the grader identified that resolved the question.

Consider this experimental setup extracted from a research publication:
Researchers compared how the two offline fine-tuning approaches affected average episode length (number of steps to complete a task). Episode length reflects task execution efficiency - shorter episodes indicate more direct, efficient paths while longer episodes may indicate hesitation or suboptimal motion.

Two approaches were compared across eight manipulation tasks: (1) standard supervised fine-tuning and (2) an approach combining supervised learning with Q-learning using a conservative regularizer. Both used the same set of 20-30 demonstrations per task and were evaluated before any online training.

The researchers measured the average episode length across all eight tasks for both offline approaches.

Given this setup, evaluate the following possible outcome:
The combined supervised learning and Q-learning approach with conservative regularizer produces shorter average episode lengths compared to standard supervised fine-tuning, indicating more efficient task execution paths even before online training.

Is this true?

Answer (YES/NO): YES